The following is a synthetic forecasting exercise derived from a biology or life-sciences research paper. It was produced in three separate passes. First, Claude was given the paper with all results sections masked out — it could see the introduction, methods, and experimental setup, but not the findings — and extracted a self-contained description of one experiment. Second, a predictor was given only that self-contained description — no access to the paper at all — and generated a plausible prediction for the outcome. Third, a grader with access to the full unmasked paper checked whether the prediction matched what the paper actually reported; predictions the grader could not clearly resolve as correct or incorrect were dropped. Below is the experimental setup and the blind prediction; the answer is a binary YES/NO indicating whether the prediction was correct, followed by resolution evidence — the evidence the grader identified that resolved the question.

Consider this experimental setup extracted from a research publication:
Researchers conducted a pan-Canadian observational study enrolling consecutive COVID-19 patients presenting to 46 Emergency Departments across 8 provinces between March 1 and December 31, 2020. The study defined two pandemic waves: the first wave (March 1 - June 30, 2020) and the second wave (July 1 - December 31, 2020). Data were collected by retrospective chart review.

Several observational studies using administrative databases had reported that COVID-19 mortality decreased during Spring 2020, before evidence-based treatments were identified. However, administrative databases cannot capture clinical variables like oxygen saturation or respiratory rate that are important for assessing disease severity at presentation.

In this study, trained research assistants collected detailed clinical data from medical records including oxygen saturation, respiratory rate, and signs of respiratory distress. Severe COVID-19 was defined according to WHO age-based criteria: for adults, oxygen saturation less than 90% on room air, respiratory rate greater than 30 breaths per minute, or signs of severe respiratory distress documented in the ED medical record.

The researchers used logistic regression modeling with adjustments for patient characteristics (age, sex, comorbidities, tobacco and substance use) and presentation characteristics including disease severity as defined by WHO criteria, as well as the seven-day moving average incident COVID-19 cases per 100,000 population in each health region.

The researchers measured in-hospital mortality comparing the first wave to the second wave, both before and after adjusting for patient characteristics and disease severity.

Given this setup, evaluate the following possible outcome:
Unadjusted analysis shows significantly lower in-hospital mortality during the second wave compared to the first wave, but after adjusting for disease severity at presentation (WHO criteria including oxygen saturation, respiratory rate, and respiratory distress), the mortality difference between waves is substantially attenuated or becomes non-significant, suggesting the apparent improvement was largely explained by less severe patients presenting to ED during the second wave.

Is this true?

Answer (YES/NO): YES